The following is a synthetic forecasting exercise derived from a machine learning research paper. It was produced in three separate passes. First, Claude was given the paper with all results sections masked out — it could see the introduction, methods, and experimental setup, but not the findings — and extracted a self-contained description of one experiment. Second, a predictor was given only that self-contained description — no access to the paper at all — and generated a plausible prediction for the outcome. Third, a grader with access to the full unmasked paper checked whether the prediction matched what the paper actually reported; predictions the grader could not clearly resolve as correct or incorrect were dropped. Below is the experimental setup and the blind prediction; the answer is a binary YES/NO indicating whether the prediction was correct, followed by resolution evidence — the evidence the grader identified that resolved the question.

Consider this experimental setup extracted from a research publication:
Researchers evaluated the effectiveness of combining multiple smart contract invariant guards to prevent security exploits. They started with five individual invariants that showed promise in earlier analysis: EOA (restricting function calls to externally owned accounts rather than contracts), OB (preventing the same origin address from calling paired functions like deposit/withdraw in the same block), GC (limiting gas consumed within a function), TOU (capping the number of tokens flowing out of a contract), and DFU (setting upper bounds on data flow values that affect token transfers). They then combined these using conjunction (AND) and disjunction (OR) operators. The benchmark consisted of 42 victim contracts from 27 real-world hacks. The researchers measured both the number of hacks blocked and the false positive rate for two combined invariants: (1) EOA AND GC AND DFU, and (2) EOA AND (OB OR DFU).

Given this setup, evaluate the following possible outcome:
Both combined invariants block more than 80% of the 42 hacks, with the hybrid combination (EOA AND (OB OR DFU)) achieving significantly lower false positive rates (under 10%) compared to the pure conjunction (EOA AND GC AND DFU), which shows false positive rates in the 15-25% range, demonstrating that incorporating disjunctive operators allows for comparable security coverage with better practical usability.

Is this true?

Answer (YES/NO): NO